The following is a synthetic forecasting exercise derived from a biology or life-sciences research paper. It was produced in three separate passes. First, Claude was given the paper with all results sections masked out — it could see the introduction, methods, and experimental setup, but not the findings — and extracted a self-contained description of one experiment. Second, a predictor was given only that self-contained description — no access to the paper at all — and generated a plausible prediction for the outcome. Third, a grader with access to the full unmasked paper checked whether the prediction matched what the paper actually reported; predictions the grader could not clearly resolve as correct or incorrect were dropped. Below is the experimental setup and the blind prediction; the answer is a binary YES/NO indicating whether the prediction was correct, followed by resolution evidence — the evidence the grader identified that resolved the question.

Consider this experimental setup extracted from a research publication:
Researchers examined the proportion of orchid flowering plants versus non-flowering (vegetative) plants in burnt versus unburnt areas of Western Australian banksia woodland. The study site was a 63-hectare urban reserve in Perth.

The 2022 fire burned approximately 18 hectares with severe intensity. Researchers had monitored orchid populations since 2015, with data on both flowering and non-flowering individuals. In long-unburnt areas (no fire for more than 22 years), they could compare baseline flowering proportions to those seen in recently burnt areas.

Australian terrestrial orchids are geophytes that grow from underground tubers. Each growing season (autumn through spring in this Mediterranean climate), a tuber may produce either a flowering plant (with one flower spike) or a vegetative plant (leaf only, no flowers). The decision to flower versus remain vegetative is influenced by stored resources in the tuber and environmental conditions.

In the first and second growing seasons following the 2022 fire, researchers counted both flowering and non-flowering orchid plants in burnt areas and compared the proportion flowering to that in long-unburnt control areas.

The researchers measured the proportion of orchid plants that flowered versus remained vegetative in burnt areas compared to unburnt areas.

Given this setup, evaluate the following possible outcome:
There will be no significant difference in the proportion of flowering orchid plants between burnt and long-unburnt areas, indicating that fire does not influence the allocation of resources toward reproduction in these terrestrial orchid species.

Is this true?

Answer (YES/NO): NO